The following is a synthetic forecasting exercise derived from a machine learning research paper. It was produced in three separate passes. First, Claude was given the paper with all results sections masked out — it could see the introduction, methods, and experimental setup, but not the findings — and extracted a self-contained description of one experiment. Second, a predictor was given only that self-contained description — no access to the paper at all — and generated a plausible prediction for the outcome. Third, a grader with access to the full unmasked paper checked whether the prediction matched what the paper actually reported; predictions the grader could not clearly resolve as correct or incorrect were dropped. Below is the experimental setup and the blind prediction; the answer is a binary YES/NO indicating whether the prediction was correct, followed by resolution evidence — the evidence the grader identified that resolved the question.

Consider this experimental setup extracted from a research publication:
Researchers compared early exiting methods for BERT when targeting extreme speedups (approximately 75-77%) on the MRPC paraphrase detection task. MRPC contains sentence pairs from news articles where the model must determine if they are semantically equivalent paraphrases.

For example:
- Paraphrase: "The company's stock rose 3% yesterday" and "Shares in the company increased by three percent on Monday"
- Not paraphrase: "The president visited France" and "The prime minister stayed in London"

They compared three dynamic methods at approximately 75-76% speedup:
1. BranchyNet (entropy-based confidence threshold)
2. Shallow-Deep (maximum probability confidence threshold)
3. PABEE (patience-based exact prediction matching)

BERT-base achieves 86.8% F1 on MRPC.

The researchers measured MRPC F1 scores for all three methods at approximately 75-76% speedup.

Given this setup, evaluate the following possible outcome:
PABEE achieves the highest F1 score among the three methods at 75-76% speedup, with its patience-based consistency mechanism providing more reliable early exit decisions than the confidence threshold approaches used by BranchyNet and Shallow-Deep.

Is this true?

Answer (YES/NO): YES